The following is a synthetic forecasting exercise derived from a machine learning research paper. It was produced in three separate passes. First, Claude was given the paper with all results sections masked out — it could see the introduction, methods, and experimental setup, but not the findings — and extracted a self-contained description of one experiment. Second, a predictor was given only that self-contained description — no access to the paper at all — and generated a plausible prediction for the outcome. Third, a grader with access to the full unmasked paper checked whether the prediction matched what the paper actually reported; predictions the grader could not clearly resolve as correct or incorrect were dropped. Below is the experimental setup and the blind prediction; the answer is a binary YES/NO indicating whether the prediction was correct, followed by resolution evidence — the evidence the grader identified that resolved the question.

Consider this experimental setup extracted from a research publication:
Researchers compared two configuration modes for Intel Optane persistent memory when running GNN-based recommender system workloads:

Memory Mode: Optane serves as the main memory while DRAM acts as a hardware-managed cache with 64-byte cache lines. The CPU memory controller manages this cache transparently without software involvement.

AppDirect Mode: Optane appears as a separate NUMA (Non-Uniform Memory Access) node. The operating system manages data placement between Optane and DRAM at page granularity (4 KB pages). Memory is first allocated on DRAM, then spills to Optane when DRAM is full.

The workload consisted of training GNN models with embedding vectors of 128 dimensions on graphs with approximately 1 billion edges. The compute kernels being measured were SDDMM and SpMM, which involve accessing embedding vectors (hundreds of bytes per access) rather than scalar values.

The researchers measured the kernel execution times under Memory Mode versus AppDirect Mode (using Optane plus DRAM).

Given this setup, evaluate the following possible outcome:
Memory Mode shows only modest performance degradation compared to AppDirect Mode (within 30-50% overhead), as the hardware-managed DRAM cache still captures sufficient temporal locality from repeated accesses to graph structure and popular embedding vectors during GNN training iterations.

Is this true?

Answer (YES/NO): NO